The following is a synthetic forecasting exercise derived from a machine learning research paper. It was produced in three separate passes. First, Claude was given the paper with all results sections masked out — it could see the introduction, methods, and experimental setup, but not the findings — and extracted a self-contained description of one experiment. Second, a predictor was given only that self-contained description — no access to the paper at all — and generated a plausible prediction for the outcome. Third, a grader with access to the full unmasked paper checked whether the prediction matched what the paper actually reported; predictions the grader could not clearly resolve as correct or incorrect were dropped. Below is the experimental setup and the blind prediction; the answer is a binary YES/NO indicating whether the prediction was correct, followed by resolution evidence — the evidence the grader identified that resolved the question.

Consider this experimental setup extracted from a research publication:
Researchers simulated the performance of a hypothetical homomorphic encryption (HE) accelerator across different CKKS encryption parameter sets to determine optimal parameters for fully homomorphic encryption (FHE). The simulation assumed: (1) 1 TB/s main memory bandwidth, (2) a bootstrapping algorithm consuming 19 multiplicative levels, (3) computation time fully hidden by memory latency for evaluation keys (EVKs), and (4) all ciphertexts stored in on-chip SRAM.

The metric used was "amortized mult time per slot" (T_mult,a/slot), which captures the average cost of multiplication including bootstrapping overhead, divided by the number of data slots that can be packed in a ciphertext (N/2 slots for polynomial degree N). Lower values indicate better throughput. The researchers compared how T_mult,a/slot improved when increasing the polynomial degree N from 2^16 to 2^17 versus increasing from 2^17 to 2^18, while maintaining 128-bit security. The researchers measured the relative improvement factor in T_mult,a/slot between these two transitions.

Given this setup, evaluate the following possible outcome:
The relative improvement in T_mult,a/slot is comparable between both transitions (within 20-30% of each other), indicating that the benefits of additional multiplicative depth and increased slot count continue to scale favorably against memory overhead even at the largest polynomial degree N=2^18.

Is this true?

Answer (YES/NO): NO